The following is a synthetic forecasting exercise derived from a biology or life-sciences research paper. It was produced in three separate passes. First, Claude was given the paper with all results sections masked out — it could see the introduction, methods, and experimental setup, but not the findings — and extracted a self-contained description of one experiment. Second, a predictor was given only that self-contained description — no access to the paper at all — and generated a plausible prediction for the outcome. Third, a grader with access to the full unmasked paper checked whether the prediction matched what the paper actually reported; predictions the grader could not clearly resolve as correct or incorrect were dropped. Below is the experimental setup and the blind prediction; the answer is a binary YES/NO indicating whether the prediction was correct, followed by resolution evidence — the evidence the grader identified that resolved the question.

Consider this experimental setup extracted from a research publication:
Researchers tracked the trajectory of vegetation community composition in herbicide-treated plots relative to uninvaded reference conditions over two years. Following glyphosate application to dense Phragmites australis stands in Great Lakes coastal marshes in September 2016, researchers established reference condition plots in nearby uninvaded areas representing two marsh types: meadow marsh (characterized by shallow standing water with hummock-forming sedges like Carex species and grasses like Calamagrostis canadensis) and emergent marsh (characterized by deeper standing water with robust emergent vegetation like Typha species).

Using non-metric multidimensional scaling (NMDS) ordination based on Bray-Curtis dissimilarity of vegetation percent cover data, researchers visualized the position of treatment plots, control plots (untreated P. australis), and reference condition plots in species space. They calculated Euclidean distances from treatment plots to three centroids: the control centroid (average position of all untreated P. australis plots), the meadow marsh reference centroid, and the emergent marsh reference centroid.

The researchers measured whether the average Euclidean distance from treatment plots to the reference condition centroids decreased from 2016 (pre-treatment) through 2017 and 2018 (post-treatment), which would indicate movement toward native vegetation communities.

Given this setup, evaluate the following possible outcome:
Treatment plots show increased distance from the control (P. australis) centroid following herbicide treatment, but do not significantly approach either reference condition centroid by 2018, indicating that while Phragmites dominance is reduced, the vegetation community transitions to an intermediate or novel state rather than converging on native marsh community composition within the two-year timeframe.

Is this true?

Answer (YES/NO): NO